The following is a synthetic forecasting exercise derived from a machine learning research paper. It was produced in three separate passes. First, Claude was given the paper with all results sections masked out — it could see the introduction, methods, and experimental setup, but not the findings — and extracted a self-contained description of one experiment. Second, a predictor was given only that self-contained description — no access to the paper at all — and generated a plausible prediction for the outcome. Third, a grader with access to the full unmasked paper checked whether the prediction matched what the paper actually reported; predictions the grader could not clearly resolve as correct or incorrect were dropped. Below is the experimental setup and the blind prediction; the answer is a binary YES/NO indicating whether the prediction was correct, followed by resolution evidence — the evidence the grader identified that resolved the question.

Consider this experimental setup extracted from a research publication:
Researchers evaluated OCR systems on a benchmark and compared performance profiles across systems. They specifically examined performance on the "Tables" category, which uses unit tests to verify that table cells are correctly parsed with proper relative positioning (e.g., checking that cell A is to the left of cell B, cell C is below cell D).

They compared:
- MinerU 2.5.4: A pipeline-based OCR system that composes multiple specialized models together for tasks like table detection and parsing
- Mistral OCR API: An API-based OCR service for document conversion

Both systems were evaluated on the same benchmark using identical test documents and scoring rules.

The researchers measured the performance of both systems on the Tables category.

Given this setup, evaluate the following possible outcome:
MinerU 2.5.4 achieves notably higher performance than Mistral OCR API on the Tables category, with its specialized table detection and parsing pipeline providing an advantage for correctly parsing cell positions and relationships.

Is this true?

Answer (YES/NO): YES